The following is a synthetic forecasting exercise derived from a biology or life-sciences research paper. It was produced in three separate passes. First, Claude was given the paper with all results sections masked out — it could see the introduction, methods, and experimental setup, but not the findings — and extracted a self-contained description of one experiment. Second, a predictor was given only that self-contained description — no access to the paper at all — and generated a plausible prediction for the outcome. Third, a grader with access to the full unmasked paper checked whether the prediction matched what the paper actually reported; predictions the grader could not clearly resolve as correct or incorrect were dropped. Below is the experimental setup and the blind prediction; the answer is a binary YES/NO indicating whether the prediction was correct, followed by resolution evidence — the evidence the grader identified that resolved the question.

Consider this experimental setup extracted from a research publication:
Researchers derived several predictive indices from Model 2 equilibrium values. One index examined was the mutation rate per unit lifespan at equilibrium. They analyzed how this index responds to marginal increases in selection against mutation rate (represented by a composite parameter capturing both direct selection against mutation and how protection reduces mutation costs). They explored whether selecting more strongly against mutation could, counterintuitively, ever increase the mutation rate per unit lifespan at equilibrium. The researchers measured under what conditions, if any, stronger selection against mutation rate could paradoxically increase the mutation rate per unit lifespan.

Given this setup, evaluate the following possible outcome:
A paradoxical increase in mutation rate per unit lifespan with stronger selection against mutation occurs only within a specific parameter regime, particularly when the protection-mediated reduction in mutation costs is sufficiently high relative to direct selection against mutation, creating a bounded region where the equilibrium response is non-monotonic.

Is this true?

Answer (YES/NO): NO